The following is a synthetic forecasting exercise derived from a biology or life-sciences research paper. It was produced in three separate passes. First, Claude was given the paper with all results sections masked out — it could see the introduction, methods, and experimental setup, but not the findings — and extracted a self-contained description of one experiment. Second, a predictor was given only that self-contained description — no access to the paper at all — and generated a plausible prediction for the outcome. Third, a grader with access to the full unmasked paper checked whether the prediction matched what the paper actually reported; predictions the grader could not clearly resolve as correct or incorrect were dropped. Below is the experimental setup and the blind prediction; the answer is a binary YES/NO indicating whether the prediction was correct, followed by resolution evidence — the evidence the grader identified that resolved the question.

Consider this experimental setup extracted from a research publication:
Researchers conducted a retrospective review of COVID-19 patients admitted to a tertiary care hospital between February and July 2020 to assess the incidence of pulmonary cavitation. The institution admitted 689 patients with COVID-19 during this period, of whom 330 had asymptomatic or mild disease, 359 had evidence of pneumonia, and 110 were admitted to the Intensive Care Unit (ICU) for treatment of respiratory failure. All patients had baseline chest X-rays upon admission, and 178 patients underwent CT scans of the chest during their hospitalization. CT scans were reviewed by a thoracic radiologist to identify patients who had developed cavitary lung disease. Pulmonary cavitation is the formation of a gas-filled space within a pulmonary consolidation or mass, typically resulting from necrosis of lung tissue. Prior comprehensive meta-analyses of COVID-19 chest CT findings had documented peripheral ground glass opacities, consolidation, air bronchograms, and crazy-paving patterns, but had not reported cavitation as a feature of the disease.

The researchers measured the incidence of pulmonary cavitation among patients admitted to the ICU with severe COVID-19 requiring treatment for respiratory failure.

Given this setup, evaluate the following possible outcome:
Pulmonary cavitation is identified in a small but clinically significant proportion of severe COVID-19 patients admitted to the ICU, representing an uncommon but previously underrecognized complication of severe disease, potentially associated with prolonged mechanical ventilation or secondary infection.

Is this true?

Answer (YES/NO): NO